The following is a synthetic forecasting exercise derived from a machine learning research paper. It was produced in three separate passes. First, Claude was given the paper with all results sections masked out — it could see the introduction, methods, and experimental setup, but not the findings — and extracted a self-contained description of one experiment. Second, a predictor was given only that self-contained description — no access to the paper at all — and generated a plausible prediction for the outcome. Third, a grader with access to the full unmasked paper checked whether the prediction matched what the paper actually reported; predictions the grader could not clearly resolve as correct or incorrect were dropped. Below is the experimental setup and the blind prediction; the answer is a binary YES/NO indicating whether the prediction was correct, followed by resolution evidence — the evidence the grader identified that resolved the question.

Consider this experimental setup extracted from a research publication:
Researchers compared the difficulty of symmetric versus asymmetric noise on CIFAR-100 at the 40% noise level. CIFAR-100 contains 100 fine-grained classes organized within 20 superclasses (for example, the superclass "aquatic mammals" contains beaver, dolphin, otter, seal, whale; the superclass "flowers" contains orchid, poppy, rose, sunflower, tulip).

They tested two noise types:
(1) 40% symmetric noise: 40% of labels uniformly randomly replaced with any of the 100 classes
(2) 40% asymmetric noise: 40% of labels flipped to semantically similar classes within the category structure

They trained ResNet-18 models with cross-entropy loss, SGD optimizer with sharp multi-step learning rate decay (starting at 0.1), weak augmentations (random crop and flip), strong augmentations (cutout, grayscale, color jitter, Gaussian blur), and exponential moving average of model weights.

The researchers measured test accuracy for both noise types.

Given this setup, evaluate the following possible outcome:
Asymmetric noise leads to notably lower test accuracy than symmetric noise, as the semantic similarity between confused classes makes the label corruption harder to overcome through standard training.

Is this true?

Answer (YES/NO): YES